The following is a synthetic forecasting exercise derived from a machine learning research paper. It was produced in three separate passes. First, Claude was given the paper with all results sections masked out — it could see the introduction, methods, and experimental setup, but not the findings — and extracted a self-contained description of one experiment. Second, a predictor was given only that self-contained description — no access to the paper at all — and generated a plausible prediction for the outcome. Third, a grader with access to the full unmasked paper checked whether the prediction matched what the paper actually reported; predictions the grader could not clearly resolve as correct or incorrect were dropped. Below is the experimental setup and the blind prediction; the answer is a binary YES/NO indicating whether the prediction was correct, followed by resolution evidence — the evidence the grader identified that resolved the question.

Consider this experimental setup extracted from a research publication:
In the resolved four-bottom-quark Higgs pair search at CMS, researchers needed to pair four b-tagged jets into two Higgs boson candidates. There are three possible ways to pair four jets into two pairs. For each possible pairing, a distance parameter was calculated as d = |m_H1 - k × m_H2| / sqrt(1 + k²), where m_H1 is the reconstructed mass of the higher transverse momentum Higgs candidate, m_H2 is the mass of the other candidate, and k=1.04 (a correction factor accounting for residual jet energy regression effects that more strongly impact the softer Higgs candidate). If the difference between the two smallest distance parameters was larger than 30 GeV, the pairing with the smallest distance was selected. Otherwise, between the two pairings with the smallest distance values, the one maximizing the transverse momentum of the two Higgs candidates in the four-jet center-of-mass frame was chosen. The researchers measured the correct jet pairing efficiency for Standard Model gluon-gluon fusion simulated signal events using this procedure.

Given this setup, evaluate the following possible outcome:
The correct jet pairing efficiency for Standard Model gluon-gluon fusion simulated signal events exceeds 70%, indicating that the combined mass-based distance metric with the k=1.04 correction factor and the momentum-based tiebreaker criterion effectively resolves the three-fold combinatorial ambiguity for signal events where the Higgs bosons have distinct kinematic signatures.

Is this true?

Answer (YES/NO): YES